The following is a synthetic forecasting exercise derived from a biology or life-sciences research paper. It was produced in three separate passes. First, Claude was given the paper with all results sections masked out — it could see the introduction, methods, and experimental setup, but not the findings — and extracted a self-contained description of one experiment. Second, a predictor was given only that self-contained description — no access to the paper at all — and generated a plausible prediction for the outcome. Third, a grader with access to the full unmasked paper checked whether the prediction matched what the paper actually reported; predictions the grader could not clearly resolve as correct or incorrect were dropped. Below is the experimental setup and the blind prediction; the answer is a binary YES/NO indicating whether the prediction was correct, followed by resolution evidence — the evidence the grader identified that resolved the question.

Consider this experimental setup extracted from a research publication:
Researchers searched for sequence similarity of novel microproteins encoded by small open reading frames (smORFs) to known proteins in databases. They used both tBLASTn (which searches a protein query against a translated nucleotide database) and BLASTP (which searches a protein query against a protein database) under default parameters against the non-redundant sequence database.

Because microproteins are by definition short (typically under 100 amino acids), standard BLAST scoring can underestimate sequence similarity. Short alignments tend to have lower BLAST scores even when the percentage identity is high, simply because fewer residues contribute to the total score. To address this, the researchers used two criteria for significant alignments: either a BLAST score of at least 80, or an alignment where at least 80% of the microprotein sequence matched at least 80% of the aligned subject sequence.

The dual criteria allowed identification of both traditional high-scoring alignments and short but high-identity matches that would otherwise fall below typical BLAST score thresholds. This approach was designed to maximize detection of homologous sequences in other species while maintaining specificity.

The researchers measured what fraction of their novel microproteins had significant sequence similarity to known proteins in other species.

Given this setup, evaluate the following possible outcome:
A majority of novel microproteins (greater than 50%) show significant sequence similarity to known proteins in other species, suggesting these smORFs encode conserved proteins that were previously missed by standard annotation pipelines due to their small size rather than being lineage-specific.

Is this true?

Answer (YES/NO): YES